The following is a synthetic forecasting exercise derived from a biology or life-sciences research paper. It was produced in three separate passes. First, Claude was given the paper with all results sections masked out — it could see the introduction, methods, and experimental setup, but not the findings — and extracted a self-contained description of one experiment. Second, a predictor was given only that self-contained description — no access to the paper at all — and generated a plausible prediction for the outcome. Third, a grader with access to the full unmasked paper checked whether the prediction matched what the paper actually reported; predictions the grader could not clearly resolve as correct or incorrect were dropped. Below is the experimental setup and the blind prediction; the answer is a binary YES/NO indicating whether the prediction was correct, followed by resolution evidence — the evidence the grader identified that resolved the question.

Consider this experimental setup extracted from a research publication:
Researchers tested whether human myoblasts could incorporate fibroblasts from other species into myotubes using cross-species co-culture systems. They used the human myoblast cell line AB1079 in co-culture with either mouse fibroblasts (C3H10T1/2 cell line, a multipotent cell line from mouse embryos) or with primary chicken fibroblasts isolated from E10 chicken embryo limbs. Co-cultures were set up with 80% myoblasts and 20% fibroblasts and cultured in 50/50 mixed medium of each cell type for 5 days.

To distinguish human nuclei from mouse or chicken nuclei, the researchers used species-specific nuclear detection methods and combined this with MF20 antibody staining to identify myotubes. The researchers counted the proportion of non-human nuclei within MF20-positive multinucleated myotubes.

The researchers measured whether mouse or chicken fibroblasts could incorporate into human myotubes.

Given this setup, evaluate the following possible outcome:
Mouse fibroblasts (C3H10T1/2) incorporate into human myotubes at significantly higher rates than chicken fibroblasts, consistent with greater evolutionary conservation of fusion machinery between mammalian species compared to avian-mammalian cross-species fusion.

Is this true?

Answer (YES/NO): NO